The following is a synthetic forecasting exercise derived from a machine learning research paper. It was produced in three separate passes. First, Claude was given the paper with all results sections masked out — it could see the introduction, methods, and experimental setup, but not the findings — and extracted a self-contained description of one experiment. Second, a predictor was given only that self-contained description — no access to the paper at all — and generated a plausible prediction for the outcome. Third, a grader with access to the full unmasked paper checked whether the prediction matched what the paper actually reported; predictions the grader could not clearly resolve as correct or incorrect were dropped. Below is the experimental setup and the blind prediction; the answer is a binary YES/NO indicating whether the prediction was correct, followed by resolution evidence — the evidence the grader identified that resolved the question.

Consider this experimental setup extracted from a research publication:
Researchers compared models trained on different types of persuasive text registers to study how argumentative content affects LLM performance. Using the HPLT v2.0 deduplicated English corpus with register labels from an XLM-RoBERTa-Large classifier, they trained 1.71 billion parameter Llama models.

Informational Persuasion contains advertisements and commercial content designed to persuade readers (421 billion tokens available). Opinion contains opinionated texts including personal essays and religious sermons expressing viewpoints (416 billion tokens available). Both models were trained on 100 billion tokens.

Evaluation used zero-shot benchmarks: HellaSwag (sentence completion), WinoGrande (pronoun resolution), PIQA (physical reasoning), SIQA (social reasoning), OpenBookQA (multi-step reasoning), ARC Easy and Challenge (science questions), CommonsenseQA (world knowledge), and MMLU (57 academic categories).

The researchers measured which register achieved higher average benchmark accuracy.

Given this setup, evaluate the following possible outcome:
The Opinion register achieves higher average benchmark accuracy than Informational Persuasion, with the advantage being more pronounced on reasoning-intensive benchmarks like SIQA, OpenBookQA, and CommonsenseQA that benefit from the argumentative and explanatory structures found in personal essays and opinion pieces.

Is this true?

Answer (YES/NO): NO